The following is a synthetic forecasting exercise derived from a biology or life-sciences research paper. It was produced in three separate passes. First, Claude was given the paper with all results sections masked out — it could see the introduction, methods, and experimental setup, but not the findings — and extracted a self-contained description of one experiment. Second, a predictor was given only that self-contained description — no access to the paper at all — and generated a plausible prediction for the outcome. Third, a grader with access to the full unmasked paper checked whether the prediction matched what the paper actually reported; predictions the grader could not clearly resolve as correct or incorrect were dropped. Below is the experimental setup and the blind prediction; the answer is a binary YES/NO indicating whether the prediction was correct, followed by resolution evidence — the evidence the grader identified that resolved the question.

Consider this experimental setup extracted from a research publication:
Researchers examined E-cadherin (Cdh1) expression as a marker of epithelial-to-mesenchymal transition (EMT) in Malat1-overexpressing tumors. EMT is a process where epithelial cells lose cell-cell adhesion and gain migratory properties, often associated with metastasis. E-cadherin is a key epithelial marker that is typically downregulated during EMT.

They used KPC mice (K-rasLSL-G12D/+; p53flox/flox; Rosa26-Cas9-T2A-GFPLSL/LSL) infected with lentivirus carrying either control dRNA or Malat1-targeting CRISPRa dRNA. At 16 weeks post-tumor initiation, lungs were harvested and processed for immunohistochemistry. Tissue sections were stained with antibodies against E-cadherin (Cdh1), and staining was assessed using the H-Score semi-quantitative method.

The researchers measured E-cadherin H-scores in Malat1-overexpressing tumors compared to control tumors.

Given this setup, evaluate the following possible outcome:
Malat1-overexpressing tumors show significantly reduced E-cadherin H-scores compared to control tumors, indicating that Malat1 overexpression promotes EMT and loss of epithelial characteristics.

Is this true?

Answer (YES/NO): YES